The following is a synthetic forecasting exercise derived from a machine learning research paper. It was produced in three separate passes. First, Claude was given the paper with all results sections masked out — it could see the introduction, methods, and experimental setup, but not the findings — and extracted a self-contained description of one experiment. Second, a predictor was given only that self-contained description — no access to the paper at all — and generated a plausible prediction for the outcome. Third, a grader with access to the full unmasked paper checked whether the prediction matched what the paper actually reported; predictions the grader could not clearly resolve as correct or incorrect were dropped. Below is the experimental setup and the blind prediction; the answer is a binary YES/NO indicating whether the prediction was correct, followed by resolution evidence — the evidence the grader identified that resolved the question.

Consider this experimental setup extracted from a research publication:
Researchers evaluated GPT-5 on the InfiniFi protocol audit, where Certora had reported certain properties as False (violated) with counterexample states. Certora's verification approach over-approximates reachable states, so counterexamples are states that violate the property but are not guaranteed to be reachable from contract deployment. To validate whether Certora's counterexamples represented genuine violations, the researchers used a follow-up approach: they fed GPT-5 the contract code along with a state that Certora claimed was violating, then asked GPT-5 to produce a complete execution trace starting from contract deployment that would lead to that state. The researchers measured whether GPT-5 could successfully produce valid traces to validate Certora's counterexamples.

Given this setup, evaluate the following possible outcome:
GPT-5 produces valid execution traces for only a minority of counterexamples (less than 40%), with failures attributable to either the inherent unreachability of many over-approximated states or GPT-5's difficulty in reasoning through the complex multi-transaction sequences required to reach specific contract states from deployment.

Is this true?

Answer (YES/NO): NO